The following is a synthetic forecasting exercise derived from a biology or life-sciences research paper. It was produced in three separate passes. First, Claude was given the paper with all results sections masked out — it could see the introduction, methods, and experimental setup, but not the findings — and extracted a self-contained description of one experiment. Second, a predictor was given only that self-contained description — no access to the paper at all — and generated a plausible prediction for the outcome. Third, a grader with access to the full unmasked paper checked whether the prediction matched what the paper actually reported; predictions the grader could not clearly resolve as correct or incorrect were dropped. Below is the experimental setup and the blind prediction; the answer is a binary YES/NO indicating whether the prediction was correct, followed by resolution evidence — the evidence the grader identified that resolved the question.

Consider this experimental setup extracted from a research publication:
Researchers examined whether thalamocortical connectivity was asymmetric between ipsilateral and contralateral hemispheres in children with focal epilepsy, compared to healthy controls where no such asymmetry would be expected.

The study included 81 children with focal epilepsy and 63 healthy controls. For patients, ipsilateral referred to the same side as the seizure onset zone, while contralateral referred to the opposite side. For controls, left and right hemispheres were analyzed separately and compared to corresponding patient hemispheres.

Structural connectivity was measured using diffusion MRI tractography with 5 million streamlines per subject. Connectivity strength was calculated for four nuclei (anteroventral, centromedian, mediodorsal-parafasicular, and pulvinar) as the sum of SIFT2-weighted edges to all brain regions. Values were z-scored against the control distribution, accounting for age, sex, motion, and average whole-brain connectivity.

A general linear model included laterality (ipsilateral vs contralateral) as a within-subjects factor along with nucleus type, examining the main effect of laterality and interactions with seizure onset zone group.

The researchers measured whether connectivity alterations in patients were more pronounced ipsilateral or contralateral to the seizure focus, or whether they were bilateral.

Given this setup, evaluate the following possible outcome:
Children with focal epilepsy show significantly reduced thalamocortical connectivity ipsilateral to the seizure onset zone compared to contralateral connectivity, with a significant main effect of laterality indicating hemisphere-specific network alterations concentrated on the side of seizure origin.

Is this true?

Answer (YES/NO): NO